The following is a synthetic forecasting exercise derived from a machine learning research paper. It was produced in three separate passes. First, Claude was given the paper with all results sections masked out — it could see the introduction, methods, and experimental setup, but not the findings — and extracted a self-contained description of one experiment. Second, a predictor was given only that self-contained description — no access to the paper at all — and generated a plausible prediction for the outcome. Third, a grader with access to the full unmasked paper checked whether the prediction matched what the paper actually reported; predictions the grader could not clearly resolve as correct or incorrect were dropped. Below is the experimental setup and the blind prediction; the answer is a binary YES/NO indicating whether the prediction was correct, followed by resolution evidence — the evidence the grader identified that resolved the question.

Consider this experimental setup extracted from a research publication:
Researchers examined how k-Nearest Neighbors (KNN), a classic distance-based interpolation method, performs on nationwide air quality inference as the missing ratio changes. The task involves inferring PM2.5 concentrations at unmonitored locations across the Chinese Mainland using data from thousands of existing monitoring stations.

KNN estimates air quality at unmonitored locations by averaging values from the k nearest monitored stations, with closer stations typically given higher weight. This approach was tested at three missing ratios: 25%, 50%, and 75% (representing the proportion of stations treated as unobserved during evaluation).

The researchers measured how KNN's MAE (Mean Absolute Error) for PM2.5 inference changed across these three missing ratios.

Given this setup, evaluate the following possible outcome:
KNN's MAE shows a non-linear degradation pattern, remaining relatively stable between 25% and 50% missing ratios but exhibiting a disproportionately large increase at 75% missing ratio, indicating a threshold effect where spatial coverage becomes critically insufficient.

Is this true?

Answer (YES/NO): YES